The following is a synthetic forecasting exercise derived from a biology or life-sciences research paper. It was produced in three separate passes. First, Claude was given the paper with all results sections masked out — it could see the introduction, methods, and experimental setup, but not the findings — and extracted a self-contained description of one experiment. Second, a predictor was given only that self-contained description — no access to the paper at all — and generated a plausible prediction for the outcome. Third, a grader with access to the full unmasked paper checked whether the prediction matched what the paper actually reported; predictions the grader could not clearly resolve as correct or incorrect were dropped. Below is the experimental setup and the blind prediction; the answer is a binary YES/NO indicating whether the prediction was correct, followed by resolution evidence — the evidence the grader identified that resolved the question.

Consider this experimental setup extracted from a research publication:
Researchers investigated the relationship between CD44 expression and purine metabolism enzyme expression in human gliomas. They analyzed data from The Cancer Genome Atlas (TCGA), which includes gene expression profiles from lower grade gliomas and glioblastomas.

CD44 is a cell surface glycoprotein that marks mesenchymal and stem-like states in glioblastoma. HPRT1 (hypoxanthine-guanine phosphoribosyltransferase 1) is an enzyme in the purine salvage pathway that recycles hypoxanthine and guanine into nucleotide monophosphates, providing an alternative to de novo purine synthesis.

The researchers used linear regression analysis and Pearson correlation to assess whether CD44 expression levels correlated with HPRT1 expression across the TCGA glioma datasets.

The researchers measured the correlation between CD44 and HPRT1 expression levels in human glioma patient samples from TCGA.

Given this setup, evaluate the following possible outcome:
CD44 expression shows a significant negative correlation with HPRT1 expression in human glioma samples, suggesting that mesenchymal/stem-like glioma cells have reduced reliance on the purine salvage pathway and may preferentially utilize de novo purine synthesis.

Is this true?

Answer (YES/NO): NO